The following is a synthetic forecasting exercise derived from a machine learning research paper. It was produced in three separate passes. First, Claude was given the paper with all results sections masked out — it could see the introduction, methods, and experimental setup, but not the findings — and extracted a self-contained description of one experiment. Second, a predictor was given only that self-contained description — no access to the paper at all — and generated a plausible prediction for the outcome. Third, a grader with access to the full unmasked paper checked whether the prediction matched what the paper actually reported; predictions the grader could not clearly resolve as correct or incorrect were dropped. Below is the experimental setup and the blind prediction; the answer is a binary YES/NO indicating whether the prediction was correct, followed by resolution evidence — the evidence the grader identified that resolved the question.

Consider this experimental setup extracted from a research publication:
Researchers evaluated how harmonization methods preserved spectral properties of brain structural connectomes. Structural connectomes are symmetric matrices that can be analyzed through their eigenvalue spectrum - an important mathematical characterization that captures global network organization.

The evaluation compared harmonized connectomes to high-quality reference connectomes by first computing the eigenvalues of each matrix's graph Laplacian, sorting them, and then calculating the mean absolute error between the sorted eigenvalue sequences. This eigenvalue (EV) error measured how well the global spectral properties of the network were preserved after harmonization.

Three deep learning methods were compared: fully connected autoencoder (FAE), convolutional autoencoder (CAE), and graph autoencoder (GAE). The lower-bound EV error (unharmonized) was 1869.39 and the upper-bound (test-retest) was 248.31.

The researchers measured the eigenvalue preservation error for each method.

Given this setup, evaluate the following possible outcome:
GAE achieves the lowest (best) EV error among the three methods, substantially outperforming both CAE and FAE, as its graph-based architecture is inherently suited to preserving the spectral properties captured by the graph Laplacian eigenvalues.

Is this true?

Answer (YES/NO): YES